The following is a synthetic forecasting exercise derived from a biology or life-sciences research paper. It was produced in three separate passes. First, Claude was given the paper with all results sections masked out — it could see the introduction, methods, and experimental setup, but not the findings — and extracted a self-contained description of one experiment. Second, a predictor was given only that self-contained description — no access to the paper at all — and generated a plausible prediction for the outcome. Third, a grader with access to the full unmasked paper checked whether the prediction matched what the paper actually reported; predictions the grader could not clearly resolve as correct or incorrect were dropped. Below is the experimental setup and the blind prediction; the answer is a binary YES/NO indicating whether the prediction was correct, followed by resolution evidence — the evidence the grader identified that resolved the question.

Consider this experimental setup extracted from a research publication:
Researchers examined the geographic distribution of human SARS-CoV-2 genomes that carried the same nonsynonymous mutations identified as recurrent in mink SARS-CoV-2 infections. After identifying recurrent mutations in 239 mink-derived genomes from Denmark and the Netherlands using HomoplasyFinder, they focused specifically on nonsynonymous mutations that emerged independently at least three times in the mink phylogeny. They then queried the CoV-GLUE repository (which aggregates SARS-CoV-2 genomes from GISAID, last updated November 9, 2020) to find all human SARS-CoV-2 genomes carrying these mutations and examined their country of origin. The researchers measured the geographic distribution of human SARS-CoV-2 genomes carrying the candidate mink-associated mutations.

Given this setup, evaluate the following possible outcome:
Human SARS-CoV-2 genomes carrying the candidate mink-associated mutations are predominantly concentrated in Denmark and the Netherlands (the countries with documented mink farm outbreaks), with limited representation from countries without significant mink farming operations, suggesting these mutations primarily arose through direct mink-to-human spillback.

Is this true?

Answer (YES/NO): NO